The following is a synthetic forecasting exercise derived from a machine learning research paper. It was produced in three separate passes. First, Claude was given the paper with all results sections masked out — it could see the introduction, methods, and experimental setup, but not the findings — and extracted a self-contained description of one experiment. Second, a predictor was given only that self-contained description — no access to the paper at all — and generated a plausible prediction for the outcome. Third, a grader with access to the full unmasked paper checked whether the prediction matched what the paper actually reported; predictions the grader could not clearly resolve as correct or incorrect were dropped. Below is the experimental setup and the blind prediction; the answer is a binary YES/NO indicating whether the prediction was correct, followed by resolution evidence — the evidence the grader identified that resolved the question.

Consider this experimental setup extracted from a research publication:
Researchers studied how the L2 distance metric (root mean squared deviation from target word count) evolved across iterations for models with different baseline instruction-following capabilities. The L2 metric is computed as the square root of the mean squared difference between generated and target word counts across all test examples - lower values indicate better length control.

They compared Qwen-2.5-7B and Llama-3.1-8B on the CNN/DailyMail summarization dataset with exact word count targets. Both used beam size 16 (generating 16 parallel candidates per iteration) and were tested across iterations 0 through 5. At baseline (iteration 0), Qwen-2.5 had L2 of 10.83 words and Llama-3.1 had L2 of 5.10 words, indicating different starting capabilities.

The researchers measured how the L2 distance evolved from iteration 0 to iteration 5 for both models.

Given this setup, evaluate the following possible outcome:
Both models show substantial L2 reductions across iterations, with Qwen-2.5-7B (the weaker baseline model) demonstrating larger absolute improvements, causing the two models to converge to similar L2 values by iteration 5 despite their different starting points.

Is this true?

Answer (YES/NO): NO